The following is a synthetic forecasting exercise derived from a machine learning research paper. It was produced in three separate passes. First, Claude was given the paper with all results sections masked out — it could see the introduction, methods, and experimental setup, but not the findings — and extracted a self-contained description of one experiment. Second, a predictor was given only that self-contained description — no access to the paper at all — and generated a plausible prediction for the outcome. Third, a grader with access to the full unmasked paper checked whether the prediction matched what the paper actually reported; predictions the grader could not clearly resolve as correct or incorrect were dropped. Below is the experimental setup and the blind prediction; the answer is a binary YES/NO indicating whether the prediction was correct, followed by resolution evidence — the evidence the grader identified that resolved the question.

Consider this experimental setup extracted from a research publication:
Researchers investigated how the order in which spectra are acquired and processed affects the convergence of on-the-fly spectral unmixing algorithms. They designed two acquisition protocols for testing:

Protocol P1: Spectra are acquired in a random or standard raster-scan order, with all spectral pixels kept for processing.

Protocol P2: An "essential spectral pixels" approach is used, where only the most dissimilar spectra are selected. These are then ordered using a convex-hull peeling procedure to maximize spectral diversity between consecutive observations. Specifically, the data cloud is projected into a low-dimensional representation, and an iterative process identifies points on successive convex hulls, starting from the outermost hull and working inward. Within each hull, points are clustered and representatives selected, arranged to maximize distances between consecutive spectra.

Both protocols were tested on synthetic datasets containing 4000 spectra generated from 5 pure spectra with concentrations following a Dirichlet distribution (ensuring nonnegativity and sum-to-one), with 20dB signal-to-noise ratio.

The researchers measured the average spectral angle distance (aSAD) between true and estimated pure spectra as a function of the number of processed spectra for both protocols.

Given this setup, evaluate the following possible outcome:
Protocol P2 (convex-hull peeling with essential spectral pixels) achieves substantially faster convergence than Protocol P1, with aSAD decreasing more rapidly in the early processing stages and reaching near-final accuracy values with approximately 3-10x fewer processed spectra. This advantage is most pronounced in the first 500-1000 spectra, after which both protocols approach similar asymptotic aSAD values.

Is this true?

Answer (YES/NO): NO